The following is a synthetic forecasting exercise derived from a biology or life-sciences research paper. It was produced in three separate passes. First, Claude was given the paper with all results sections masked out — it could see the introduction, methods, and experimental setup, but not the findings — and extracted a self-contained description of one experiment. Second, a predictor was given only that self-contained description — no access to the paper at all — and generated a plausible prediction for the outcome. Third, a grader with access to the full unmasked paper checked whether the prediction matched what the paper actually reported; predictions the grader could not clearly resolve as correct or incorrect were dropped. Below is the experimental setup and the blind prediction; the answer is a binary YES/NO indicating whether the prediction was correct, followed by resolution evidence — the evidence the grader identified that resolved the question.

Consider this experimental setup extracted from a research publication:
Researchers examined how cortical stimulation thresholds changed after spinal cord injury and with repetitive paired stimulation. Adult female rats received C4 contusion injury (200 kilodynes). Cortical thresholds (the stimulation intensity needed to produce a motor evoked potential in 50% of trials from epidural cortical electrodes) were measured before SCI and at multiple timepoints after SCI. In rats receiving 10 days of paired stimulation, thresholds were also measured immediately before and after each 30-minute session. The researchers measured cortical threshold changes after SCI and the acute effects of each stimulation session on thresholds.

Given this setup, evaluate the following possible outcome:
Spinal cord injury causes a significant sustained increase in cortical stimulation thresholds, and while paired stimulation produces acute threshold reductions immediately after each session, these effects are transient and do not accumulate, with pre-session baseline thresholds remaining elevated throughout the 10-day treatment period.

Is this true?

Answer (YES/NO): NO